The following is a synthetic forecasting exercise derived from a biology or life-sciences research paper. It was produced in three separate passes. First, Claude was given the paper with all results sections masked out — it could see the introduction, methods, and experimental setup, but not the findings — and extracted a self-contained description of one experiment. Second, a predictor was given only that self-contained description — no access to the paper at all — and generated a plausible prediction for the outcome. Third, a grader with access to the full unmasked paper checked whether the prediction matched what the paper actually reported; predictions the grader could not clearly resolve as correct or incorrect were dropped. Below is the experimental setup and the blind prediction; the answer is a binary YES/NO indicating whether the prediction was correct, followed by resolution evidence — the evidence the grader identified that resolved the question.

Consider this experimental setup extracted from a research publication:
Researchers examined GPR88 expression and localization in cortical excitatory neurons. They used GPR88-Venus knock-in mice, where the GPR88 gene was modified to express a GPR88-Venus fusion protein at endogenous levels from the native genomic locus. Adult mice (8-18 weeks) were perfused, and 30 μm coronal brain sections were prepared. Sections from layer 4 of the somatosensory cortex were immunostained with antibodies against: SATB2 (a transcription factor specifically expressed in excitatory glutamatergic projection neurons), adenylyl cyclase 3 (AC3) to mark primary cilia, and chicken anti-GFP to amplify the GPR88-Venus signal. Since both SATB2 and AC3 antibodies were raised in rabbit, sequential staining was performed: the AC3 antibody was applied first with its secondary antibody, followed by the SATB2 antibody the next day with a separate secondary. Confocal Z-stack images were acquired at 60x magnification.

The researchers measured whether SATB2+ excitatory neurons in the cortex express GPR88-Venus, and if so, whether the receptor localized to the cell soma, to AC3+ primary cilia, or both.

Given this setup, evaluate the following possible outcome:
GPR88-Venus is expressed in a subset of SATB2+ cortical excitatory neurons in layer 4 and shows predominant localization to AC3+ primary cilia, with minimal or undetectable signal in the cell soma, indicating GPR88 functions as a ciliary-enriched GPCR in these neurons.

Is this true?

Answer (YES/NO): NO